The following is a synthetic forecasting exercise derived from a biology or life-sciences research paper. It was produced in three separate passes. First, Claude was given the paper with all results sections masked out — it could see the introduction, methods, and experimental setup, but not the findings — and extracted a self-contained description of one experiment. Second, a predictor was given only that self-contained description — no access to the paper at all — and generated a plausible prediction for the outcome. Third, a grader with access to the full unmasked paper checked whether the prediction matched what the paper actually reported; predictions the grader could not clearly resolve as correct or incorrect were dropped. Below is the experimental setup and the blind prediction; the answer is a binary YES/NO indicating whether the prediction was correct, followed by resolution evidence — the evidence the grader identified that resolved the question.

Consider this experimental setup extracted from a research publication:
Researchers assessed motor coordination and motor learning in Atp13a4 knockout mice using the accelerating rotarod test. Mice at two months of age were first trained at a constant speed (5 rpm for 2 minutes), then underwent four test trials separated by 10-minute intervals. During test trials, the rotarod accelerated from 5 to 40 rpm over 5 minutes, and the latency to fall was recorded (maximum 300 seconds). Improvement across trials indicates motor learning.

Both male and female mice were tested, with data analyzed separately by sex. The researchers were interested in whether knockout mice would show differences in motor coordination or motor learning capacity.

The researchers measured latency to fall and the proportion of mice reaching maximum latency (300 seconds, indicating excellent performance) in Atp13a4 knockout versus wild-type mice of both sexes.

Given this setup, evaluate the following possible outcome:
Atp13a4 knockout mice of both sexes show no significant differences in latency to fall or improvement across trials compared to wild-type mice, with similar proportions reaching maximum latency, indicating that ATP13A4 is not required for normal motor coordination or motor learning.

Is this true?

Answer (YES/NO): NO